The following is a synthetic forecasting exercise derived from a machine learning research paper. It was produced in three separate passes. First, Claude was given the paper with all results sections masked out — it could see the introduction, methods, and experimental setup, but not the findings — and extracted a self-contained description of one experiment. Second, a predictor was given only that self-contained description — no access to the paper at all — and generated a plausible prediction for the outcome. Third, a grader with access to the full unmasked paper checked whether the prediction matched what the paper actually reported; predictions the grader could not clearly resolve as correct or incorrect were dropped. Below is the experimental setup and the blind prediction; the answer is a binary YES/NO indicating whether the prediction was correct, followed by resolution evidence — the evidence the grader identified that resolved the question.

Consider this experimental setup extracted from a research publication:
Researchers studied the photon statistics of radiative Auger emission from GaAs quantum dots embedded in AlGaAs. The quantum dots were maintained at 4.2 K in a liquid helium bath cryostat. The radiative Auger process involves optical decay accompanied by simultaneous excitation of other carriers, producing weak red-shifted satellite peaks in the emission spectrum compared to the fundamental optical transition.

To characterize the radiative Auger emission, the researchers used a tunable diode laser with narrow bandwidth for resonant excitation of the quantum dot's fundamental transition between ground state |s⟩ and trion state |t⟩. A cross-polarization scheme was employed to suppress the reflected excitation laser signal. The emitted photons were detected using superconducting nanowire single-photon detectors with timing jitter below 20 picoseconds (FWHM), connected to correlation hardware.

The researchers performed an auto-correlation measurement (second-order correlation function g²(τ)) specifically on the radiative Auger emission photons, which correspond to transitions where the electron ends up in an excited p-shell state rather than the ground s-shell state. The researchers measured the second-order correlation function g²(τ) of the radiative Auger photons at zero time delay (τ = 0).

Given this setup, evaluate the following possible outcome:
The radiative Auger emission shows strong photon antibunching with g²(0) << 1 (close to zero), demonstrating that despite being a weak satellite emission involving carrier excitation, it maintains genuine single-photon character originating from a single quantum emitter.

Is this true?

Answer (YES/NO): YES